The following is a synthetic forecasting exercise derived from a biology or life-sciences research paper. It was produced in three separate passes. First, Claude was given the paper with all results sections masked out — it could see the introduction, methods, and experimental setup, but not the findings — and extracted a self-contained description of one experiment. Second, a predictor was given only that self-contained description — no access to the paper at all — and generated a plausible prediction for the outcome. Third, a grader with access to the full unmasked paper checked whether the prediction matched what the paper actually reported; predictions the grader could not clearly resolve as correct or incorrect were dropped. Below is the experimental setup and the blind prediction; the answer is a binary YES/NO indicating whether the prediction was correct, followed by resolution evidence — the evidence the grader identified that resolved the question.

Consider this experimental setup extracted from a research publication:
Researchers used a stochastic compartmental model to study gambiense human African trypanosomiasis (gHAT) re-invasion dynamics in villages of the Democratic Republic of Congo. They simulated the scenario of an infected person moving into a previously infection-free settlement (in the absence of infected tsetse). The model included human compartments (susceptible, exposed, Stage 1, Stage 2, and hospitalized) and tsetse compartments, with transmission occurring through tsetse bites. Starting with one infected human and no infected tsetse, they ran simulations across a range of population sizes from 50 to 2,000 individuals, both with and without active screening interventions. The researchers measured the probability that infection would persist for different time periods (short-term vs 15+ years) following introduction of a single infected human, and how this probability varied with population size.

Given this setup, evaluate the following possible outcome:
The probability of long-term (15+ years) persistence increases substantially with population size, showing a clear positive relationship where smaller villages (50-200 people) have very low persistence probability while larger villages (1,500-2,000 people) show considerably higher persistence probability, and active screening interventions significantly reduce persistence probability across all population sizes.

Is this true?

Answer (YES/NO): NO